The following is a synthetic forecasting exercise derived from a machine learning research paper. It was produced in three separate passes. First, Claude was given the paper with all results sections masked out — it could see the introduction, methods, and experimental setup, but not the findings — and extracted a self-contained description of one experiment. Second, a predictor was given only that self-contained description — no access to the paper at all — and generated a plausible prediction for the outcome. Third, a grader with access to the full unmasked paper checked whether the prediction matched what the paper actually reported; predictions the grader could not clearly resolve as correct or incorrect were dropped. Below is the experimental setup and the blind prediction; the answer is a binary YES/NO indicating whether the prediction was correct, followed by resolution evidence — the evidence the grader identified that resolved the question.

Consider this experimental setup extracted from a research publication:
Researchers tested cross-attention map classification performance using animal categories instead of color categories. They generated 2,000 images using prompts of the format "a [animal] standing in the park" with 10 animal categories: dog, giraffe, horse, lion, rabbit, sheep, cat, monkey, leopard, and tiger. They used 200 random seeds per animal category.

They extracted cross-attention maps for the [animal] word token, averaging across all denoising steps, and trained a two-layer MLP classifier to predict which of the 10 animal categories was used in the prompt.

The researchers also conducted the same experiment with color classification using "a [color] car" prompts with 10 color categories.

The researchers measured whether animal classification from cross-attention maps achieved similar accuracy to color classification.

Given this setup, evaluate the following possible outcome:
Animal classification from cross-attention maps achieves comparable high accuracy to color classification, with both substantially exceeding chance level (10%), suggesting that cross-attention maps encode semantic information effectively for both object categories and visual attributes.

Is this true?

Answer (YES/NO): YES